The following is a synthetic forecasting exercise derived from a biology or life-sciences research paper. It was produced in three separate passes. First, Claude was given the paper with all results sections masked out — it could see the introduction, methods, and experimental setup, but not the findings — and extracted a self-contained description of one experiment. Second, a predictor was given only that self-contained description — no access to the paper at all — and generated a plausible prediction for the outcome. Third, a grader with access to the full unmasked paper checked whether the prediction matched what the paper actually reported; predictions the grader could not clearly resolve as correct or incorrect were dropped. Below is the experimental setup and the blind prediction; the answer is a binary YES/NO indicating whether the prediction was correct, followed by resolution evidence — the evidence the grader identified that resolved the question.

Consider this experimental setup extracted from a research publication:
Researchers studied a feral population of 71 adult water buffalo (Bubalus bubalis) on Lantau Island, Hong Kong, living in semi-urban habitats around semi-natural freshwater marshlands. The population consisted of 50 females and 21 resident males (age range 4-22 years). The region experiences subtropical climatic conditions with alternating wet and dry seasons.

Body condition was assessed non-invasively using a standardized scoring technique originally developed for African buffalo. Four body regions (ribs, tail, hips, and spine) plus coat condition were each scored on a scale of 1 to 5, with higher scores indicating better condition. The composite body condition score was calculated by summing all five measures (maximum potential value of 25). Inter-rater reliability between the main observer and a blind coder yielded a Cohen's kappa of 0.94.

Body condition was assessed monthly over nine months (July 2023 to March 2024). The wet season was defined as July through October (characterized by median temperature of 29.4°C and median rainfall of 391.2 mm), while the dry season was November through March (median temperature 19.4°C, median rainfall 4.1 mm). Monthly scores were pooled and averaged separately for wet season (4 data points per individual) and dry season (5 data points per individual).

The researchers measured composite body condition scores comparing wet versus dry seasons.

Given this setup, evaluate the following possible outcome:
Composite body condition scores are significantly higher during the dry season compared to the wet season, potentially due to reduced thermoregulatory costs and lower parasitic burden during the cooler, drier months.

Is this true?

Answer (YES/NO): NO